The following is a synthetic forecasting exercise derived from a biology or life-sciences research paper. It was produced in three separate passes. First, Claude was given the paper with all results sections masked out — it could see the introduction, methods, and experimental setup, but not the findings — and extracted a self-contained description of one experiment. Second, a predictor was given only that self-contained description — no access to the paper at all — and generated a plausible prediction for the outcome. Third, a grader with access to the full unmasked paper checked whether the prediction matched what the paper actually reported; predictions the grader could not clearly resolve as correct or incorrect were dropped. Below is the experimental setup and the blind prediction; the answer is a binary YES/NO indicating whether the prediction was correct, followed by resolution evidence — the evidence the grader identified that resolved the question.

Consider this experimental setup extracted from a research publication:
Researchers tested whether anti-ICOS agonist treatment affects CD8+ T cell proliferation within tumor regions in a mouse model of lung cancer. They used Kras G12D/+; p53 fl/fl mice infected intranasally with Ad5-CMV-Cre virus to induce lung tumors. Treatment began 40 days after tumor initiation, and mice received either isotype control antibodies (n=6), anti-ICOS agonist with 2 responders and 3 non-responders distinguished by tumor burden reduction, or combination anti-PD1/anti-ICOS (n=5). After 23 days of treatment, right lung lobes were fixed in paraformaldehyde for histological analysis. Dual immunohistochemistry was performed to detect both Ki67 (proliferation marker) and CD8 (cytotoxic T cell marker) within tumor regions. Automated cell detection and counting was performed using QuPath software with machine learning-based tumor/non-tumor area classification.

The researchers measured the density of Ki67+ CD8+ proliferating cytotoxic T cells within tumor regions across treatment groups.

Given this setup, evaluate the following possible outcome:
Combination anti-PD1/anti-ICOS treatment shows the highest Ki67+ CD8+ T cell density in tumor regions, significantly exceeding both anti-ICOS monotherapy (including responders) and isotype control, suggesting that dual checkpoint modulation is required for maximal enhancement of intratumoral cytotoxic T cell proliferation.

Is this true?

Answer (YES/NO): NO